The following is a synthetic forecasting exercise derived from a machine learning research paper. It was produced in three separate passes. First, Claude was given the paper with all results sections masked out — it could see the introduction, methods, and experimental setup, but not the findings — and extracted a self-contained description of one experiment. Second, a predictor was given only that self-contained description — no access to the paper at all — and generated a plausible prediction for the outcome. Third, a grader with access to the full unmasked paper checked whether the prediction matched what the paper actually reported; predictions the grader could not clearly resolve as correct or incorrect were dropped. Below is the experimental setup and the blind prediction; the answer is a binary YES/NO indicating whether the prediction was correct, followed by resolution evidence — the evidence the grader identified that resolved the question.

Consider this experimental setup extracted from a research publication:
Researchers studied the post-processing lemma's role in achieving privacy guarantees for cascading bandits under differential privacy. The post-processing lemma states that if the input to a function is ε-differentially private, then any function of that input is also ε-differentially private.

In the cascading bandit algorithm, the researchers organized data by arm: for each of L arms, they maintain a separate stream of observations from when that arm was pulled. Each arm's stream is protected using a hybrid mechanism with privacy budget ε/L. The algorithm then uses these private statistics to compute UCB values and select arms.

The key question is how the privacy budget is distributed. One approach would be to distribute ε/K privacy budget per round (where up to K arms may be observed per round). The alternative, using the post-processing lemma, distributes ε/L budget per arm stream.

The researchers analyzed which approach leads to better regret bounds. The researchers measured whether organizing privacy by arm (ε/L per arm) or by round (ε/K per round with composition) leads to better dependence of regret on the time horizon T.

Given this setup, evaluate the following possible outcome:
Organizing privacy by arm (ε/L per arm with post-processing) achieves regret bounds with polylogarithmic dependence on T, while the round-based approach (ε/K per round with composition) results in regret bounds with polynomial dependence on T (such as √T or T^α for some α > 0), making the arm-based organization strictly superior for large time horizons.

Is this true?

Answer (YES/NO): NO